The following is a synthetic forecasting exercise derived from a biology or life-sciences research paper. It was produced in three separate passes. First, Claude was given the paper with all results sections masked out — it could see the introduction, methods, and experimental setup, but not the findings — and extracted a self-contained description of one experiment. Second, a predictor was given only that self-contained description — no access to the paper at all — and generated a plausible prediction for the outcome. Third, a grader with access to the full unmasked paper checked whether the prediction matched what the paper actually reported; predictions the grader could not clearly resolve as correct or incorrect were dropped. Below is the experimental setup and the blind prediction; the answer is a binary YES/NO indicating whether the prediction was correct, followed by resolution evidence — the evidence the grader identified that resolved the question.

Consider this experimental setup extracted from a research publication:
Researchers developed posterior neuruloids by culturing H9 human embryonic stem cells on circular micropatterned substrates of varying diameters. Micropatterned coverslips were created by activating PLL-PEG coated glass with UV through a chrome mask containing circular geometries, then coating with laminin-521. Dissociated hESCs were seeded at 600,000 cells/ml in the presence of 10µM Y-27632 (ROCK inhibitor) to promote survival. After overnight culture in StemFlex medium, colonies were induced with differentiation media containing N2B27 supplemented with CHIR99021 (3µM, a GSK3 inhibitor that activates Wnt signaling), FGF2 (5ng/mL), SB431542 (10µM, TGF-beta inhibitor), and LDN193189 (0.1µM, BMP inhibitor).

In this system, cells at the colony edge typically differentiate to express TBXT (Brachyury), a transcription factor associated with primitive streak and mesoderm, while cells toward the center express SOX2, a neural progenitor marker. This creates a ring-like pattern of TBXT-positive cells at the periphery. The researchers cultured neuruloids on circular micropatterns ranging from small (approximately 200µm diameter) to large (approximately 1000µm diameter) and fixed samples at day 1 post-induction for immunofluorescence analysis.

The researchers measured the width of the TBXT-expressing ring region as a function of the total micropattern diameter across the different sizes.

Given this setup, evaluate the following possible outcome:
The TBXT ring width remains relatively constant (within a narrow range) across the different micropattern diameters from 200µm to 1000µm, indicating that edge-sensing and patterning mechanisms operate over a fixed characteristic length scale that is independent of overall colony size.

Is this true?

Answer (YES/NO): YES